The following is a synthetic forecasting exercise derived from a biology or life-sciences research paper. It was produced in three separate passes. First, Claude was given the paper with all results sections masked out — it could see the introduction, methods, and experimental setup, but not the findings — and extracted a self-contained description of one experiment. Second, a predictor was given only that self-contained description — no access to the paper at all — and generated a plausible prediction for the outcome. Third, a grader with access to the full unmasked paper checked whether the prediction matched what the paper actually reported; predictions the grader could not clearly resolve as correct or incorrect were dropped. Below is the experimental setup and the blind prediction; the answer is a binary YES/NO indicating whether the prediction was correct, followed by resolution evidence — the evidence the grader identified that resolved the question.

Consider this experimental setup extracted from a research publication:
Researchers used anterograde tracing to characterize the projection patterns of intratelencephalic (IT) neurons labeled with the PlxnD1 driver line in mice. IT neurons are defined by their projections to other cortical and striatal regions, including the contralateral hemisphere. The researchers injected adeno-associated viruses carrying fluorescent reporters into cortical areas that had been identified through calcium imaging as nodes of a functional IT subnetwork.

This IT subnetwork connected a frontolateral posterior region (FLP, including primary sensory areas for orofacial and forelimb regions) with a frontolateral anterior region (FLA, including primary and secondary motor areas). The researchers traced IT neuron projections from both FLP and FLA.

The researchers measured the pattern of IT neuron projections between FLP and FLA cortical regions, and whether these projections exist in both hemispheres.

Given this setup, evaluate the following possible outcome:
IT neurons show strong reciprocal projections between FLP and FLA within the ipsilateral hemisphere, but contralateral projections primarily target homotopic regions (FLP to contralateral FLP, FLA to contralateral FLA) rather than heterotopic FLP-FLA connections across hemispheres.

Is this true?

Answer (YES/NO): YES